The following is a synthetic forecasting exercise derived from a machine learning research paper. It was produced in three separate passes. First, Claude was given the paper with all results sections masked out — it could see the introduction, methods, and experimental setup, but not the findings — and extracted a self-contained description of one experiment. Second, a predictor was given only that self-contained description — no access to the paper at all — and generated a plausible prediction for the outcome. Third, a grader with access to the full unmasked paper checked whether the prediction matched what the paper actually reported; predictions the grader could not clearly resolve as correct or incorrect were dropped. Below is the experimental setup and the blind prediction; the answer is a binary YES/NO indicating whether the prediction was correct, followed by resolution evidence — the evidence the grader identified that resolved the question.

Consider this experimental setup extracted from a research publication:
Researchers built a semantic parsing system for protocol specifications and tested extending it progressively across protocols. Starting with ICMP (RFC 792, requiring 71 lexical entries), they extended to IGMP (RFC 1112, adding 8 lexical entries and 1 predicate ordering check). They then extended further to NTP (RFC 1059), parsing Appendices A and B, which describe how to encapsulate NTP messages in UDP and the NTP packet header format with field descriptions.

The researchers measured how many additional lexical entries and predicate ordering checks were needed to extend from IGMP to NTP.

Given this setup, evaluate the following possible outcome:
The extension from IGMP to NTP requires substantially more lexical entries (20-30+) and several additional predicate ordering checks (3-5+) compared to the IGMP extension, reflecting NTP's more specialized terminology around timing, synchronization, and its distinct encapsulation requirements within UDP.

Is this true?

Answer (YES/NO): NO